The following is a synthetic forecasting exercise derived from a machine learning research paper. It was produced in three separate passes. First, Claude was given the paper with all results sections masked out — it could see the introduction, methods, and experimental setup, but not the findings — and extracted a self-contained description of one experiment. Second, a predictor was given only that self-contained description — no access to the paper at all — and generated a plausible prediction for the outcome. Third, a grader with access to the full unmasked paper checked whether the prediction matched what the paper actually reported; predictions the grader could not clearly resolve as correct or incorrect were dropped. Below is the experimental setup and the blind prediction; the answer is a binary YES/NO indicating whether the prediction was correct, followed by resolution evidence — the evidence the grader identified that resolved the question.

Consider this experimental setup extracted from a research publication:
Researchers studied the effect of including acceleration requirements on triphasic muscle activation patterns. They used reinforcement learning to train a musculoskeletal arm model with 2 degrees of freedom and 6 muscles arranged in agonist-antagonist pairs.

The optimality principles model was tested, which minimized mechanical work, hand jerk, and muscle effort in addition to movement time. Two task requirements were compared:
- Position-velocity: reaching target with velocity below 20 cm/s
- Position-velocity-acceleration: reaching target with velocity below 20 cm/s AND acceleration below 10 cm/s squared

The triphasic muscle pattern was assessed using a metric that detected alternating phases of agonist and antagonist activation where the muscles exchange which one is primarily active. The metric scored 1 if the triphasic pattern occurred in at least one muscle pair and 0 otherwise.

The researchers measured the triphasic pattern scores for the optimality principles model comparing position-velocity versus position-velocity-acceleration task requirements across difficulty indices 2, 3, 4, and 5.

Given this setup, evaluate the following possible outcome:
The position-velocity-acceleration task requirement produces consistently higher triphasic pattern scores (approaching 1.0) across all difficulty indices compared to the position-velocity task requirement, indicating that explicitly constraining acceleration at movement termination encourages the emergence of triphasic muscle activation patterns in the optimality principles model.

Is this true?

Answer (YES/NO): NO